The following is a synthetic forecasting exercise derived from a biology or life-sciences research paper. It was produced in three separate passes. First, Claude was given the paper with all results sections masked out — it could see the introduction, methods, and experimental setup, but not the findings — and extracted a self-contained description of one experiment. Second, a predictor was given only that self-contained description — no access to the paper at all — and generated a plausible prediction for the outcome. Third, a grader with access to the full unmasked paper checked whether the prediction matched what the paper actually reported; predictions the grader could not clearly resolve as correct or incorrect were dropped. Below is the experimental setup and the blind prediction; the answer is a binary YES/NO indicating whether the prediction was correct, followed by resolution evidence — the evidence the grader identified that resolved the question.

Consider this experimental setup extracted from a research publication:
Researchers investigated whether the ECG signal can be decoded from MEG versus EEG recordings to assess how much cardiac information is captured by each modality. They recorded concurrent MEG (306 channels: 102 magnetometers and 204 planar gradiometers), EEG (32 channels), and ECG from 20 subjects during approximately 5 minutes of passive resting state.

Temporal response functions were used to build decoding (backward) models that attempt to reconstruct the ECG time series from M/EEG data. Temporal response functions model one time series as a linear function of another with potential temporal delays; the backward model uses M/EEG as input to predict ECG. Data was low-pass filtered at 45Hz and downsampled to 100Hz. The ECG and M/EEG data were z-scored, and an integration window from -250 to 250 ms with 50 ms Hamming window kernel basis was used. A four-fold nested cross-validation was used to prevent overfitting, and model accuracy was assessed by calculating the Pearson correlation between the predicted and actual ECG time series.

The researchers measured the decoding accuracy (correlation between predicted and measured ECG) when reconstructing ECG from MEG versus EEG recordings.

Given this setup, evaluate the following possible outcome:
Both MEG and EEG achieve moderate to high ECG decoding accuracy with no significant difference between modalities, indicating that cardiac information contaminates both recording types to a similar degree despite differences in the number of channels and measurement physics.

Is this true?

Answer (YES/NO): NO